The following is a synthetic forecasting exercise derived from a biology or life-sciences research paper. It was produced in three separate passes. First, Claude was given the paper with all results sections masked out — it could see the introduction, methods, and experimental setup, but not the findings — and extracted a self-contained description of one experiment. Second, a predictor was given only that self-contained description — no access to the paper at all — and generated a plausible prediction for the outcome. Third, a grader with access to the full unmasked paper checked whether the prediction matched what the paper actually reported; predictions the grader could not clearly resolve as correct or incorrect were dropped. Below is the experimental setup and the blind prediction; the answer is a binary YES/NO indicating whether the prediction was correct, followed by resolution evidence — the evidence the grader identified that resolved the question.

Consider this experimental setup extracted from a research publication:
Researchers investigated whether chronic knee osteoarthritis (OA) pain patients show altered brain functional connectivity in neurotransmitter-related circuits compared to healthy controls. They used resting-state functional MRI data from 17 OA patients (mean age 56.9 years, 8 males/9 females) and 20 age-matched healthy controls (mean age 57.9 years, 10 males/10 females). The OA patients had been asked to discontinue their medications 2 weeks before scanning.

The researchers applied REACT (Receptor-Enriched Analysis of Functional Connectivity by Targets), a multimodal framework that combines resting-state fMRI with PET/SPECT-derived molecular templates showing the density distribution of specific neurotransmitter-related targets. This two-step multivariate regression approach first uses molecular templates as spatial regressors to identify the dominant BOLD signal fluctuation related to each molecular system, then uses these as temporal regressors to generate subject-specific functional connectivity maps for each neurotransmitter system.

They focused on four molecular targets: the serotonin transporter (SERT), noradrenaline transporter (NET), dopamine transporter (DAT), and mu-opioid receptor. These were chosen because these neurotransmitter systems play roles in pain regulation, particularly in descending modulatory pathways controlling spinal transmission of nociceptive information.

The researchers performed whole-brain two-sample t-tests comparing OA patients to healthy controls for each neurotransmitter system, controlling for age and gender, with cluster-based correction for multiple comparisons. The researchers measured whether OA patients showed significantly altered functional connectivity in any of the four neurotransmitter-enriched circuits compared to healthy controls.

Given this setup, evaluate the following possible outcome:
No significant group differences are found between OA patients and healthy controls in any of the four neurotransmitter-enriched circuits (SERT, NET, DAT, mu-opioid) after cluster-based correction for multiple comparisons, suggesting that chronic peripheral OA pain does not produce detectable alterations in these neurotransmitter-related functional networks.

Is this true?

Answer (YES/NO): NO